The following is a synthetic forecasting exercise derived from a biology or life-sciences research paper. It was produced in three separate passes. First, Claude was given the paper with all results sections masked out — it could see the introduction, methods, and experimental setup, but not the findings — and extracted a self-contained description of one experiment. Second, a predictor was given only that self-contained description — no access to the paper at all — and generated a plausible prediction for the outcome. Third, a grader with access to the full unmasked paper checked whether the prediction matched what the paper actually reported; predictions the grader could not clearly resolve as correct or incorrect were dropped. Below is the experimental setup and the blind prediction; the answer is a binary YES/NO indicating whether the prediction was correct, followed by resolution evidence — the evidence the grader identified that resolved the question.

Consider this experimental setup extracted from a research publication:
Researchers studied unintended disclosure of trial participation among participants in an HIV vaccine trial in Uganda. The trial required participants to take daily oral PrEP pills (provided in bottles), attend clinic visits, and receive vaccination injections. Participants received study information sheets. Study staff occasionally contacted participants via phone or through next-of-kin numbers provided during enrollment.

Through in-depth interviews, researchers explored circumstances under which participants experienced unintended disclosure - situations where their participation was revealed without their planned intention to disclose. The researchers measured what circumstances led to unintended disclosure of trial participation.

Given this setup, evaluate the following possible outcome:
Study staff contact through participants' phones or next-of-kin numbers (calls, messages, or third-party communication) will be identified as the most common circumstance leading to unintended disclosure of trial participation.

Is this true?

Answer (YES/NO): NO